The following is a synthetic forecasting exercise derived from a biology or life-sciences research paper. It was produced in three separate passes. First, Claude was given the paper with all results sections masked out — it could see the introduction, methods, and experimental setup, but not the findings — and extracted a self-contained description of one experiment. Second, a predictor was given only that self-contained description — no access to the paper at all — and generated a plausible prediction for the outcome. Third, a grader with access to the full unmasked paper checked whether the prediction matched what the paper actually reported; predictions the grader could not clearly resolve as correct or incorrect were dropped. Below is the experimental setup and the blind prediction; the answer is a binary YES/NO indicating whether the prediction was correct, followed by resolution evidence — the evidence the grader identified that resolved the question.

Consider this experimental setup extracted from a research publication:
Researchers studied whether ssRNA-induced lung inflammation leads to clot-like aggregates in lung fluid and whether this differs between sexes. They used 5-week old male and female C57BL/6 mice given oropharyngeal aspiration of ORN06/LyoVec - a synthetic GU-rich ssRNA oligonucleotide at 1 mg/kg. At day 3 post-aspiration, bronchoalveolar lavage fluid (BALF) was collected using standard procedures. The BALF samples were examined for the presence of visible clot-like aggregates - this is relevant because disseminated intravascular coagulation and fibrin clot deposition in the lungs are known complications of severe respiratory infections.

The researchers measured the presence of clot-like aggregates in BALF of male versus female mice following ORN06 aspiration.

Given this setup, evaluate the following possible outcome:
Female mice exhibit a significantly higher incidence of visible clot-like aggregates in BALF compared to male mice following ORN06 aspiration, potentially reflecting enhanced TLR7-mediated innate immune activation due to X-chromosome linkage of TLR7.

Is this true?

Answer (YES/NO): NO